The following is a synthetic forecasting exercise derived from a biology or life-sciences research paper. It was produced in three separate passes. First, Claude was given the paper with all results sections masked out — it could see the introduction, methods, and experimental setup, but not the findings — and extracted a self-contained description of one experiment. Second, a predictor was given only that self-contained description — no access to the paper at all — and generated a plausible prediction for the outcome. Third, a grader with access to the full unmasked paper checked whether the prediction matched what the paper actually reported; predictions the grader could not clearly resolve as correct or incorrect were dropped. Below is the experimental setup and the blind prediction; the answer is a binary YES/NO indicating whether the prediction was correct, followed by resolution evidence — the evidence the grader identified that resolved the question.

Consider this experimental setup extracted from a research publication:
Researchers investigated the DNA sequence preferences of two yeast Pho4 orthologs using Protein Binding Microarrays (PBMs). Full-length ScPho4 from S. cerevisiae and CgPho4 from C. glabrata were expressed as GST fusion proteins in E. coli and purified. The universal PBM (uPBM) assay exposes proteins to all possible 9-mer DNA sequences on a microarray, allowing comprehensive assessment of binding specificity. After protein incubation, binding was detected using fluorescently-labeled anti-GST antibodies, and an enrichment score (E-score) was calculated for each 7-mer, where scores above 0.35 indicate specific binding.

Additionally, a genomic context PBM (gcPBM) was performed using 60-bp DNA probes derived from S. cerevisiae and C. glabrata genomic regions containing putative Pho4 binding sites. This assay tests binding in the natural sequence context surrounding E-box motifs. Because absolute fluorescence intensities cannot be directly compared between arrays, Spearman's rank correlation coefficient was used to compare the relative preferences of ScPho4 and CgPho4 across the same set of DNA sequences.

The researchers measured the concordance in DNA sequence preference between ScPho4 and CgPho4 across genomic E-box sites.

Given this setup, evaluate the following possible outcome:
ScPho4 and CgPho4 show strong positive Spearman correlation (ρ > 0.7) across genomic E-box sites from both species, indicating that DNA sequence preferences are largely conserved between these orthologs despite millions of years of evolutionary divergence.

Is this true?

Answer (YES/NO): YES